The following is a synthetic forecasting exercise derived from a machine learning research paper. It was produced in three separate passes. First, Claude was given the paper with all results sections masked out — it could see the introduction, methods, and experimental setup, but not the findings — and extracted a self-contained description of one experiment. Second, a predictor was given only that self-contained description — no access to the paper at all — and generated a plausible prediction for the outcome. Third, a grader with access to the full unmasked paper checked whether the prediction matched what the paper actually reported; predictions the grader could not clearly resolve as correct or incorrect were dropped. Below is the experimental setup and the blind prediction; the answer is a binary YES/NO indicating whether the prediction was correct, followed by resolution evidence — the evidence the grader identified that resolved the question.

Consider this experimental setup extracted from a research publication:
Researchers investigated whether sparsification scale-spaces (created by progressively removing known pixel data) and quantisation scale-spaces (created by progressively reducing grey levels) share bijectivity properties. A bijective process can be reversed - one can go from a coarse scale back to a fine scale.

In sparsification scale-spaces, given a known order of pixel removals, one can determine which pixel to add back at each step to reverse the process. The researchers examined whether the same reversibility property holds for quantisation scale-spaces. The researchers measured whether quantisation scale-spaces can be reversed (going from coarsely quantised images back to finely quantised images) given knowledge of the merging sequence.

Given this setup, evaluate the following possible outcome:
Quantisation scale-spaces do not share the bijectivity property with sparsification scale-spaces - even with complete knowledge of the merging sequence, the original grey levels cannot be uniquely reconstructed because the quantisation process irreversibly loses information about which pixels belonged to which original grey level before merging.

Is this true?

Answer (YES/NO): YES